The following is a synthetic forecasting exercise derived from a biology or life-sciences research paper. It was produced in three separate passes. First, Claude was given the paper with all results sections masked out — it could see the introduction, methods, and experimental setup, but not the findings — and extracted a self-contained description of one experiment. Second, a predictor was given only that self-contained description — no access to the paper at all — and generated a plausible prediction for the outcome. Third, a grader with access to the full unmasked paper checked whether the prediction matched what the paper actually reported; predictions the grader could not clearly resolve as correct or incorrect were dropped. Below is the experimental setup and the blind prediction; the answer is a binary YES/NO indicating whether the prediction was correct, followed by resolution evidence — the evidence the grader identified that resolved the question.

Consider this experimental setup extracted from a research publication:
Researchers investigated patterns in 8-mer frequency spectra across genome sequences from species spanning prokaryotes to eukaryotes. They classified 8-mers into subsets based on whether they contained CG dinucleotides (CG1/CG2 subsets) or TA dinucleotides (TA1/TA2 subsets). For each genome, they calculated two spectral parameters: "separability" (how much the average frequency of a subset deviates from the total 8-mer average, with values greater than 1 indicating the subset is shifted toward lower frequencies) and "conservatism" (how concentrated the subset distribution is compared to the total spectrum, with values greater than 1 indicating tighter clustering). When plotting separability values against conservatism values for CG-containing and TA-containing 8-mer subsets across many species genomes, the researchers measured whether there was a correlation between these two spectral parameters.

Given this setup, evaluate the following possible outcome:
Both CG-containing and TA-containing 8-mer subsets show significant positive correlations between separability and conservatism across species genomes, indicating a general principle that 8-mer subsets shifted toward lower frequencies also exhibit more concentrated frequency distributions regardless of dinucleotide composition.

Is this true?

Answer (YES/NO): NO